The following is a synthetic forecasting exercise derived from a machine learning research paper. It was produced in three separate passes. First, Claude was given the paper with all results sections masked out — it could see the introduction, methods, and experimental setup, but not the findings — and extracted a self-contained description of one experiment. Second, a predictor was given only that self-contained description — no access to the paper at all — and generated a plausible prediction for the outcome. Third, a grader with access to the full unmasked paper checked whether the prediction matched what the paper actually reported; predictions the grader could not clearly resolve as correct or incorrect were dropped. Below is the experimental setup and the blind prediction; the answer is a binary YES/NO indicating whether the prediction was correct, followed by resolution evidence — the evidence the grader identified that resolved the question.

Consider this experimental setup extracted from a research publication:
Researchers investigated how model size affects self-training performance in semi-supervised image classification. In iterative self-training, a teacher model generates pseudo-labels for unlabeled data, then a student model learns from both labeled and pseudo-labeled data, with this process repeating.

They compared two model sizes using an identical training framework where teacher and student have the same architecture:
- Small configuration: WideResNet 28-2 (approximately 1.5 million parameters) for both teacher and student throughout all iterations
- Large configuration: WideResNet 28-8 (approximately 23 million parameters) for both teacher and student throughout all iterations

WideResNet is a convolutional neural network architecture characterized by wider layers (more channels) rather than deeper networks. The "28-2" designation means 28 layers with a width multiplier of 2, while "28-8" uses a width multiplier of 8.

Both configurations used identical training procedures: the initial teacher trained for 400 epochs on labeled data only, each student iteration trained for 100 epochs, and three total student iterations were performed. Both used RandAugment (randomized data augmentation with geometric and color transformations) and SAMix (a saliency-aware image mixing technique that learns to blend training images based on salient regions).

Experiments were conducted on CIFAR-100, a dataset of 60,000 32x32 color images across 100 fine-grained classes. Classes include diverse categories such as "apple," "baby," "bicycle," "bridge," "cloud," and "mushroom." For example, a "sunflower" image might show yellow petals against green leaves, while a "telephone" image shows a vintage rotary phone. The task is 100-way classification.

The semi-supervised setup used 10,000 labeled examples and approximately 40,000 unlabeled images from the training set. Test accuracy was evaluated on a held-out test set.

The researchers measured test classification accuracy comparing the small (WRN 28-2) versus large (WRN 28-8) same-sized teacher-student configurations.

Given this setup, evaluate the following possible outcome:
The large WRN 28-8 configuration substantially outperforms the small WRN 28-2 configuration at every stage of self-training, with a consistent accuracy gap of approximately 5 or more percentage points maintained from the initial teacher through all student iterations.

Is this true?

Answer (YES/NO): NO